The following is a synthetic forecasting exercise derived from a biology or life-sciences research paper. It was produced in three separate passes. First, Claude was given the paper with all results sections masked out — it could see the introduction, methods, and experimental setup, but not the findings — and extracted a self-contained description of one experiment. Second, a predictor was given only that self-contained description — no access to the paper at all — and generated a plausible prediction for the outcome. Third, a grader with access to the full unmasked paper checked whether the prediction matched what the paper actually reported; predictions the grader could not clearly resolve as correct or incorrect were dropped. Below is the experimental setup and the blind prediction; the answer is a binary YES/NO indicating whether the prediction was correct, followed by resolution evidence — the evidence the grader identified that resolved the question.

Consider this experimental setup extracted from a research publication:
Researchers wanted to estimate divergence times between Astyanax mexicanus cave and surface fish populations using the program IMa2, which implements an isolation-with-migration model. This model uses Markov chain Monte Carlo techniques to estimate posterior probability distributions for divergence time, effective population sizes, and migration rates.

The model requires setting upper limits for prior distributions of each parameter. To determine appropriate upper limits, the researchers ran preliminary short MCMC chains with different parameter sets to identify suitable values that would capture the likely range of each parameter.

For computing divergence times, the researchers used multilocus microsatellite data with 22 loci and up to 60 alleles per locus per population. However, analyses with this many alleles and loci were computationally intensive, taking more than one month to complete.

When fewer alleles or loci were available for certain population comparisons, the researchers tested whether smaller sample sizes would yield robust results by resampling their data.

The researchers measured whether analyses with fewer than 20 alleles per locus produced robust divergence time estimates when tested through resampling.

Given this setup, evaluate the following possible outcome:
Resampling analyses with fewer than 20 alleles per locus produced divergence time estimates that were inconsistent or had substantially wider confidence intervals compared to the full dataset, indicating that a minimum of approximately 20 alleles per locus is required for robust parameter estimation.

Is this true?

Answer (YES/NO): YES